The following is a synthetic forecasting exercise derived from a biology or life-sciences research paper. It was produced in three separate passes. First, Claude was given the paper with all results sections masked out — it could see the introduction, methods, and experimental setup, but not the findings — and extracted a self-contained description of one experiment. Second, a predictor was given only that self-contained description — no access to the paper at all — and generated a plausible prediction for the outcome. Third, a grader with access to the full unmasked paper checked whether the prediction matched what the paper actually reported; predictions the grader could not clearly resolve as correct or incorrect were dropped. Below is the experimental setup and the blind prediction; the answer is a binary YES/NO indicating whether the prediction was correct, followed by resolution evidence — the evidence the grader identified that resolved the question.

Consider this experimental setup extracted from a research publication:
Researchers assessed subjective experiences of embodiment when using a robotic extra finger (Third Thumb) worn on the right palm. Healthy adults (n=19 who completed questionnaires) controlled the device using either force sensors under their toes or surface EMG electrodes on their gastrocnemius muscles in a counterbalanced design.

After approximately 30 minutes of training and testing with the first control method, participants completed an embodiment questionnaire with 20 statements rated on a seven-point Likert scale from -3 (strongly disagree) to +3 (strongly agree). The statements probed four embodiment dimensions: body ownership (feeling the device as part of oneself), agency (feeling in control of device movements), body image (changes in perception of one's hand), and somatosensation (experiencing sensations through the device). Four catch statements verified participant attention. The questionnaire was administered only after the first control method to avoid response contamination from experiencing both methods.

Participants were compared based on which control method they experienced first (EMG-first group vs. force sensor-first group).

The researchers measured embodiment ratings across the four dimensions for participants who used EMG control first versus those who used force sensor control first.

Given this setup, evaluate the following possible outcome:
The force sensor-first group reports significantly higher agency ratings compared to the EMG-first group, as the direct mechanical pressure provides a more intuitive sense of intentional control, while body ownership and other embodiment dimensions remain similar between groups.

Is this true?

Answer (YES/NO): NO